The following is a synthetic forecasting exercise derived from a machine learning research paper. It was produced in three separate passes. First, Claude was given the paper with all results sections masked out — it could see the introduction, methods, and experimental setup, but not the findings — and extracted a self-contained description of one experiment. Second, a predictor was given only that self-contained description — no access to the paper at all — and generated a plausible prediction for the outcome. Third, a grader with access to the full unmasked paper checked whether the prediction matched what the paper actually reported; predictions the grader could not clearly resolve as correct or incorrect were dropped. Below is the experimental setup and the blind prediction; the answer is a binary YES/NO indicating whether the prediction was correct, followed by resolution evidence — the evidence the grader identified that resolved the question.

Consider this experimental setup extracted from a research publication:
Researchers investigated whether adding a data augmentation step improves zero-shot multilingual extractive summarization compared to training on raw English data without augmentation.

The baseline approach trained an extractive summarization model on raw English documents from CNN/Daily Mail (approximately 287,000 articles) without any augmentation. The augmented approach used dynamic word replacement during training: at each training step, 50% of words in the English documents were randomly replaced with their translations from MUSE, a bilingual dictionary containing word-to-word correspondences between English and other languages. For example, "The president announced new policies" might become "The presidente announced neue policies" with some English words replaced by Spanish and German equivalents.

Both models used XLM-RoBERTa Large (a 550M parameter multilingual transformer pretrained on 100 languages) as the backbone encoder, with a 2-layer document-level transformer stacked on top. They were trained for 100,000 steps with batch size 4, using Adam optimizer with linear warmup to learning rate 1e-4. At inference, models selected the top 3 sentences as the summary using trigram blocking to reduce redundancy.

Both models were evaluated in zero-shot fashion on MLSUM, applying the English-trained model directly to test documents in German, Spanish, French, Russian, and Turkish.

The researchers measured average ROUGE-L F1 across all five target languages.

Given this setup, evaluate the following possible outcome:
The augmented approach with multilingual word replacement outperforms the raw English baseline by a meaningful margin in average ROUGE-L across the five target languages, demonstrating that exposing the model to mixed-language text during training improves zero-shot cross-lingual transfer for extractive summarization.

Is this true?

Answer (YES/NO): YES